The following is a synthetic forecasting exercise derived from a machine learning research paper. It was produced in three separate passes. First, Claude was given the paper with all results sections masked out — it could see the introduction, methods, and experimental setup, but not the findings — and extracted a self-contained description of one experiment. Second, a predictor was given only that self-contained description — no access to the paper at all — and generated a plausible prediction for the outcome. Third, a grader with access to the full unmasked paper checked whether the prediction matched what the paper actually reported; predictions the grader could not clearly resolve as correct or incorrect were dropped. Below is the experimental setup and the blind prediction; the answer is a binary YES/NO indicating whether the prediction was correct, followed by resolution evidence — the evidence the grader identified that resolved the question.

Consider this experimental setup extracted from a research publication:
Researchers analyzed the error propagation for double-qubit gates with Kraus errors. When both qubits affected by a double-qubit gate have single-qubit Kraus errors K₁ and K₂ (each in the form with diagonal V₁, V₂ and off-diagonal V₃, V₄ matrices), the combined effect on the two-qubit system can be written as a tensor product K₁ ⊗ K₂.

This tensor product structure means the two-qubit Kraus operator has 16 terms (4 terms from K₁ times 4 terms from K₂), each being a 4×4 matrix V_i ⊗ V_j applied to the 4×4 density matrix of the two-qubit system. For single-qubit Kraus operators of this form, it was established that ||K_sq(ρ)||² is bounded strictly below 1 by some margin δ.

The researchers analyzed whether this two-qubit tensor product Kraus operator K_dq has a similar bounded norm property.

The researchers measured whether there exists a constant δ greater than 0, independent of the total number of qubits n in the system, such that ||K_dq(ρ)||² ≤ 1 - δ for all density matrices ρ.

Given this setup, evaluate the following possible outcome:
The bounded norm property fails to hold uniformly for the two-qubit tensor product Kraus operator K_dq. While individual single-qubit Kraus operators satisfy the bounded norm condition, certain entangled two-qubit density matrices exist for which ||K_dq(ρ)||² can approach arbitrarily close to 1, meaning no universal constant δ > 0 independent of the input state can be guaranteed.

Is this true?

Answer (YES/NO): NO